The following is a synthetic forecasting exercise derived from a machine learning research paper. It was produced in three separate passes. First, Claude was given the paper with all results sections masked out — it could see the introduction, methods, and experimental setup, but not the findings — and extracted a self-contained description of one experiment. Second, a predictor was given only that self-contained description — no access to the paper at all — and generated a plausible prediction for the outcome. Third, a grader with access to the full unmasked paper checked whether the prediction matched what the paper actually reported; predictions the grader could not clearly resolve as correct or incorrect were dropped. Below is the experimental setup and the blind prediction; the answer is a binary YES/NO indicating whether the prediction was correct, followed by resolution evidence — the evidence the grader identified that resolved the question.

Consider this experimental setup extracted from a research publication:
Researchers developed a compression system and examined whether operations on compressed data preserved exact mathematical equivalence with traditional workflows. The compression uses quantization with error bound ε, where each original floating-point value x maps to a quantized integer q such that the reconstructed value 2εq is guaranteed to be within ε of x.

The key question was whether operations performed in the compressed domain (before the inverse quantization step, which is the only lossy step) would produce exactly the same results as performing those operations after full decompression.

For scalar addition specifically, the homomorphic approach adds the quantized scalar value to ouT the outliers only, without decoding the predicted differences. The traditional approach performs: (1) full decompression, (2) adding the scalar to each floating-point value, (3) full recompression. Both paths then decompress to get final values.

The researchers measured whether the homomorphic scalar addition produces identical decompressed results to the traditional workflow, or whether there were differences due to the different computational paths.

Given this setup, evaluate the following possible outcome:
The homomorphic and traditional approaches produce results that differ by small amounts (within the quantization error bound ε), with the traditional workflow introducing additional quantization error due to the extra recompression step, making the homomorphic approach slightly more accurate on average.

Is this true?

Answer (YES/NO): NO